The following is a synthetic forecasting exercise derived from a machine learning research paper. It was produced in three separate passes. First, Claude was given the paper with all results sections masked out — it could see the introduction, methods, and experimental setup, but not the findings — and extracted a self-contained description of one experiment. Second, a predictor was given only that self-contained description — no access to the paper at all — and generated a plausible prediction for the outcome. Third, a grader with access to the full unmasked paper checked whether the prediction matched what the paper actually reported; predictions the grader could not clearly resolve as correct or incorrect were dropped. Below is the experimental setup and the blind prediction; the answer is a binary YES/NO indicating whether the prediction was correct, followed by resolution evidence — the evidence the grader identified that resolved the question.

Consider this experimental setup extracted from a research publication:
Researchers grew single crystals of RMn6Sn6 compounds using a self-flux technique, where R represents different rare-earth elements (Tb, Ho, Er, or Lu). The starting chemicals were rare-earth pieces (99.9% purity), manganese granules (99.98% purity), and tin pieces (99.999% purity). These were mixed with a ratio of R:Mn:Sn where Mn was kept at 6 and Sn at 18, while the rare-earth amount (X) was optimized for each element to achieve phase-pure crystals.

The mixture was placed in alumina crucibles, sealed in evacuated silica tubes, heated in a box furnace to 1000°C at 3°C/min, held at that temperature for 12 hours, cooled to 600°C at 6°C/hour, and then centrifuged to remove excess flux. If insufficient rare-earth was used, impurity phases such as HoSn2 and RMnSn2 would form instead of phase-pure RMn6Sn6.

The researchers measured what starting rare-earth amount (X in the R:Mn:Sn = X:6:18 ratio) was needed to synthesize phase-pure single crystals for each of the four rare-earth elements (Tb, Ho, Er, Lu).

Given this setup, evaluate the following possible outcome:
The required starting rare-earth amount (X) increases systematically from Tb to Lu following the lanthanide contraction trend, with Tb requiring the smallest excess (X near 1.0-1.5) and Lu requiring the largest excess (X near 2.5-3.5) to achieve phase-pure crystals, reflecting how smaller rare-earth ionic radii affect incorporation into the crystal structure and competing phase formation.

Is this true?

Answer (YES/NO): NO